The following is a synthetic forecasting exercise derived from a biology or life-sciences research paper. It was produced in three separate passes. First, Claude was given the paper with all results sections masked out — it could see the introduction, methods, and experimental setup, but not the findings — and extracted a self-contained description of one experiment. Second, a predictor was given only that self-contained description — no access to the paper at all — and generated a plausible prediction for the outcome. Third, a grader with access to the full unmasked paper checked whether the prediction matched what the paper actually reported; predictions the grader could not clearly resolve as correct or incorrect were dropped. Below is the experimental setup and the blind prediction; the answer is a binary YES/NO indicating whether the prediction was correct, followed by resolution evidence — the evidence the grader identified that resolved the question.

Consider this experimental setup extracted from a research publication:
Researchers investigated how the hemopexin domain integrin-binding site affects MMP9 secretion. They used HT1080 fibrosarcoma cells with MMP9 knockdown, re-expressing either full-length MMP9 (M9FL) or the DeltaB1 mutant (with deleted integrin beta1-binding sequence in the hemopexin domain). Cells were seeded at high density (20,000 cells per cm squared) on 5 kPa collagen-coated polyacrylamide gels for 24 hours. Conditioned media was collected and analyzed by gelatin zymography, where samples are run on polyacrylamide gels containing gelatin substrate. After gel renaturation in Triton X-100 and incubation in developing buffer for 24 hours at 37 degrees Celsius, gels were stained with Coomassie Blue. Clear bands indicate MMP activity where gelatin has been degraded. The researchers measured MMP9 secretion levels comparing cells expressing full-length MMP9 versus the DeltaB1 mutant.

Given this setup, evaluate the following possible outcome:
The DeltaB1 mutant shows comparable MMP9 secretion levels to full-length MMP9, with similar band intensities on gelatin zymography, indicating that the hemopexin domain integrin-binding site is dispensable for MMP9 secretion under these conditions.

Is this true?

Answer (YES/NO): NO